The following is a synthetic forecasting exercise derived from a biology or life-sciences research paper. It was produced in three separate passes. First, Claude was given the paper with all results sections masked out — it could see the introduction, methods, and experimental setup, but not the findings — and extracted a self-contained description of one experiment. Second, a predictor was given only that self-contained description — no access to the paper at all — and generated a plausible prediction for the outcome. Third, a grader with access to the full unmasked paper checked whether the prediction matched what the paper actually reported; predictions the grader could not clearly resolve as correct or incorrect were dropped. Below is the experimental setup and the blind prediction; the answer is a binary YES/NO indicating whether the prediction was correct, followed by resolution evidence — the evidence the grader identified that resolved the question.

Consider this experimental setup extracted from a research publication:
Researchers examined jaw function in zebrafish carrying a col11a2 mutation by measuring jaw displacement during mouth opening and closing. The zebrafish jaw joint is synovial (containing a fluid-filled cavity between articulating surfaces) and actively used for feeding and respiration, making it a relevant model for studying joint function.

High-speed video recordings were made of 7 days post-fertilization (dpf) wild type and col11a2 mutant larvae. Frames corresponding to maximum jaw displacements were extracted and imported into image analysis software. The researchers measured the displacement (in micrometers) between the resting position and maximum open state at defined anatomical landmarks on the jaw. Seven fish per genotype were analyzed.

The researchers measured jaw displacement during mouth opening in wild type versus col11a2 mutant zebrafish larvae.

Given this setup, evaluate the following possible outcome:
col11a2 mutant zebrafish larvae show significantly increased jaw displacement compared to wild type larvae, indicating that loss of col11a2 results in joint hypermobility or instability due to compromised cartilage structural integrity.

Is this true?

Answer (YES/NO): YES